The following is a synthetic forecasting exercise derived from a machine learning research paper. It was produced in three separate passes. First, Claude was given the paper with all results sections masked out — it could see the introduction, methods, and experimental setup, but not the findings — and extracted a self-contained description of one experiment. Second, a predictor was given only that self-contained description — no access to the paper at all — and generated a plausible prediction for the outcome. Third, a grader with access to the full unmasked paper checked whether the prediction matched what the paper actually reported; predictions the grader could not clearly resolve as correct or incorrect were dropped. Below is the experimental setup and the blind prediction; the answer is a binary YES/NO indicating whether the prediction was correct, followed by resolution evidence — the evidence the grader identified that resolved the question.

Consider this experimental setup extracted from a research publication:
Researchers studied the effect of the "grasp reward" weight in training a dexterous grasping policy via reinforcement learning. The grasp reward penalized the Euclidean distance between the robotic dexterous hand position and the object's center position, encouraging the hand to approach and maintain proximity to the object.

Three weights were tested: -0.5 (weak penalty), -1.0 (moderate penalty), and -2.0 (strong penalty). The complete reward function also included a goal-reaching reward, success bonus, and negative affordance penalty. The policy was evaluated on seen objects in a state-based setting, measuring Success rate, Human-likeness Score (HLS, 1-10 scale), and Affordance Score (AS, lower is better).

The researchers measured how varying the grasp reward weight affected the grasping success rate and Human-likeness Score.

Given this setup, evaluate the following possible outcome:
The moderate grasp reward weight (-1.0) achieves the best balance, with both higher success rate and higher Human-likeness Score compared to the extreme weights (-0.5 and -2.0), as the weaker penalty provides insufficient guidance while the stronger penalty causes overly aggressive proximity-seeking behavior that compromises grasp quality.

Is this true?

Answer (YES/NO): YES